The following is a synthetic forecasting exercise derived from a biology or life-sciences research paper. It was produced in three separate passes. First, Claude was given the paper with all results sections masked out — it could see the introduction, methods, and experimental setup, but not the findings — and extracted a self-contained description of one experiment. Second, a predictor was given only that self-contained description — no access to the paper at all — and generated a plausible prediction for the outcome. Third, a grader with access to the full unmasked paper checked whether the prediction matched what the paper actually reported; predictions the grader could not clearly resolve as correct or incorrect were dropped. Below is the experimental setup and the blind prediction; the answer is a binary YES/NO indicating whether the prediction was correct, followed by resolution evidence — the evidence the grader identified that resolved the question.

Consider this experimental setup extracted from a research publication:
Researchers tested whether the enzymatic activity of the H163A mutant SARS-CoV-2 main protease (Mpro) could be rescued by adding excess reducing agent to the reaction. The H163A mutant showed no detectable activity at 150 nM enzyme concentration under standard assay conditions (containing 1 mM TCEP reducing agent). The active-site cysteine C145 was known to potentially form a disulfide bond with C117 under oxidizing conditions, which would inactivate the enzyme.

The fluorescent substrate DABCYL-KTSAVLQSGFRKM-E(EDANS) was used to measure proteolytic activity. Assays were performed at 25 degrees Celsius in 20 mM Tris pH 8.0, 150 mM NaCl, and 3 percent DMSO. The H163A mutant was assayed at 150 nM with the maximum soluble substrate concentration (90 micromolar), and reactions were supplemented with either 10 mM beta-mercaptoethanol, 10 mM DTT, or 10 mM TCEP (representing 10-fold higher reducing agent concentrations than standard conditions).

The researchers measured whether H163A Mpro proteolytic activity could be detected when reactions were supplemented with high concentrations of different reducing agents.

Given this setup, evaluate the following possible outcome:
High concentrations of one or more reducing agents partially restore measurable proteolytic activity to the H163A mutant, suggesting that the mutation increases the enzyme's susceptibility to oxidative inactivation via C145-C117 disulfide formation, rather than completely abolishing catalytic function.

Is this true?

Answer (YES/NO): NO